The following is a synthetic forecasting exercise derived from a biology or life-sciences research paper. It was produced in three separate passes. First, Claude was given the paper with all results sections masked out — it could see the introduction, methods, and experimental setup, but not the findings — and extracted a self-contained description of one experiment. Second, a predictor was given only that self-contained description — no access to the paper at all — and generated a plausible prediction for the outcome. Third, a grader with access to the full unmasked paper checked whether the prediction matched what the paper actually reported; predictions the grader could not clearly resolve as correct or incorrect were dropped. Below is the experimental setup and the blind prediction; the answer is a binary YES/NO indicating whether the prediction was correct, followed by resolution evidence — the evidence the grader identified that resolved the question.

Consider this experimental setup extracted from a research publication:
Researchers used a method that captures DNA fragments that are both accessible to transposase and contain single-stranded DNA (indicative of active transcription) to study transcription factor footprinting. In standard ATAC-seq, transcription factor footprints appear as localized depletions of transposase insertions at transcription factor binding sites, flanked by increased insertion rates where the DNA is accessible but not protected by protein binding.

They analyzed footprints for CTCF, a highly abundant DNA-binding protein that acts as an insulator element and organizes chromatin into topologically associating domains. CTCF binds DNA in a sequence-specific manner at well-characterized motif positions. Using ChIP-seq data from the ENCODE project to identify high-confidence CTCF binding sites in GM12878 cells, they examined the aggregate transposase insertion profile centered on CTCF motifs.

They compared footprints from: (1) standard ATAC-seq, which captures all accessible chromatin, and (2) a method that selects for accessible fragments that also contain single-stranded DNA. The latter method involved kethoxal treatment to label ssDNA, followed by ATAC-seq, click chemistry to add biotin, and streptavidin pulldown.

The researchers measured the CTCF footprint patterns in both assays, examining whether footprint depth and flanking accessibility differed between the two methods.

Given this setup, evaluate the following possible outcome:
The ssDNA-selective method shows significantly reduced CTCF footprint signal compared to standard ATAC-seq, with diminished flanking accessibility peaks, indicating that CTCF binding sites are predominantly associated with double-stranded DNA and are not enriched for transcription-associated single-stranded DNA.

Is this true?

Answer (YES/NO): YES